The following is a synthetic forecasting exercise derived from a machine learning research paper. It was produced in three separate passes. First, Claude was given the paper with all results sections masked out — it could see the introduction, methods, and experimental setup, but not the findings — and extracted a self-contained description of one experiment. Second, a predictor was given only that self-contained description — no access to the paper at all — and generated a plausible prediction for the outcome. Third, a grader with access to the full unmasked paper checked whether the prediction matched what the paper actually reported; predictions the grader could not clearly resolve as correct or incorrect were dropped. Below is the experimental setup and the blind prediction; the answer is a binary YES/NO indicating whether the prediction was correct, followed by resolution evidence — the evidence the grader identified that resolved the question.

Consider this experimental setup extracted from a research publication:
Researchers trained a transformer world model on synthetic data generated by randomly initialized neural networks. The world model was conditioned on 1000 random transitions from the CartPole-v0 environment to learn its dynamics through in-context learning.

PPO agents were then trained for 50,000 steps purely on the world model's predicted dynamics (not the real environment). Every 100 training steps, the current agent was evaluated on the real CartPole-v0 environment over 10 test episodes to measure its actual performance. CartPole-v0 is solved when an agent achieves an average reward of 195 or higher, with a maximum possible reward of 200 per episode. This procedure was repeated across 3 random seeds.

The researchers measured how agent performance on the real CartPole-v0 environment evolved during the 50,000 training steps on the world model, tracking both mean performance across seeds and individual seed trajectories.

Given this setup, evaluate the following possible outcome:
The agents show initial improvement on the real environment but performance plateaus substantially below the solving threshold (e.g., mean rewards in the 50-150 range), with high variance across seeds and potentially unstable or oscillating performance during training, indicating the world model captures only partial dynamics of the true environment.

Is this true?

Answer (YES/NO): NO